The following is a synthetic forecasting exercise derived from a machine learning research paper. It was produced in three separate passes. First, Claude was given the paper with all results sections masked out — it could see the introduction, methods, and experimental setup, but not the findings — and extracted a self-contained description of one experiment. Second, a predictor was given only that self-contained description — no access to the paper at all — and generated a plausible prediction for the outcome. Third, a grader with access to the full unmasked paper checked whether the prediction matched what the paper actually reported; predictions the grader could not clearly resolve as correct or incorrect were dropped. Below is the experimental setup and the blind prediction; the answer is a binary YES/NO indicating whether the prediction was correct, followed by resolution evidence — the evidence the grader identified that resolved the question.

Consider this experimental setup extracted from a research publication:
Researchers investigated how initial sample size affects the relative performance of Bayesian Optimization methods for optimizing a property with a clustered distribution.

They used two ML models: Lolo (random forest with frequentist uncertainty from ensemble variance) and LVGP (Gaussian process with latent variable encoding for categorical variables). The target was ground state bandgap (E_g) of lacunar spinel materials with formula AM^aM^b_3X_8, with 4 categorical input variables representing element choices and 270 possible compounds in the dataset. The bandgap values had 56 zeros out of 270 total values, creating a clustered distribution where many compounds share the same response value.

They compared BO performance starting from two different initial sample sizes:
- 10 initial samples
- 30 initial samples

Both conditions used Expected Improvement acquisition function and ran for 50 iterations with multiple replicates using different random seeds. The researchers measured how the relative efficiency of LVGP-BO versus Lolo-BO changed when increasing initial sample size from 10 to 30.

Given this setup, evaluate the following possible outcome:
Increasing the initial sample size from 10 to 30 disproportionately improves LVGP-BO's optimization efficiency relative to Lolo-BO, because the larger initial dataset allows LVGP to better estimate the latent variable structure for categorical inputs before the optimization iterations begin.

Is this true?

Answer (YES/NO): YES